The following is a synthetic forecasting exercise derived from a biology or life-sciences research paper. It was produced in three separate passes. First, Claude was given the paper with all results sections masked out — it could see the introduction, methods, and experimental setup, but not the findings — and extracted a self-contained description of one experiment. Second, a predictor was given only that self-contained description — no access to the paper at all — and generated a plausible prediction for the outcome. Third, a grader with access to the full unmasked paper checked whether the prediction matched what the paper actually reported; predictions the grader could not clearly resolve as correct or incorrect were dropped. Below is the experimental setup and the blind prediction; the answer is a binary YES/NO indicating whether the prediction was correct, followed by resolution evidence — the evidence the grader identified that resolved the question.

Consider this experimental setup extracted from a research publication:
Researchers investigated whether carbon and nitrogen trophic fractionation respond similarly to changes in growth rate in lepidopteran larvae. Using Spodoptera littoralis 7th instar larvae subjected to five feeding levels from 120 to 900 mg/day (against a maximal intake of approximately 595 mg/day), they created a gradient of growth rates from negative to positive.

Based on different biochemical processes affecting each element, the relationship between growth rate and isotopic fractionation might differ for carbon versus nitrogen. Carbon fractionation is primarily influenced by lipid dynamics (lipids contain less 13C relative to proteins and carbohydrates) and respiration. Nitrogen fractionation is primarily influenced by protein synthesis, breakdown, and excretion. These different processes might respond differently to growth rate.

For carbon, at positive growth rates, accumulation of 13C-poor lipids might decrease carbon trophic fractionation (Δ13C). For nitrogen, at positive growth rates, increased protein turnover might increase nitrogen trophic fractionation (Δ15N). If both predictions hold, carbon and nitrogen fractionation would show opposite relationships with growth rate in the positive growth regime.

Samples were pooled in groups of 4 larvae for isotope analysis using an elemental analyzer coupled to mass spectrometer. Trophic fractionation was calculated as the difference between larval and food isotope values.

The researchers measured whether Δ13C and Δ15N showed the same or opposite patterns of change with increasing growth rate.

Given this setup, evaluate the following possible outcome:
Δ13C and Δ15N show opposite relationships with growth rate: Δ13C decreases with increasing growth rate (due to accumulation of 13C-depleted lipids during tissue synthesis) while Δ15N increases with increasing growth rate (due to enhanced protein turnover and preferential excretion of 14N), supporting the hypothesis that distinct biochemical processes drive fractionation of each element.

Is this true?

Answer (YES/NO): YES